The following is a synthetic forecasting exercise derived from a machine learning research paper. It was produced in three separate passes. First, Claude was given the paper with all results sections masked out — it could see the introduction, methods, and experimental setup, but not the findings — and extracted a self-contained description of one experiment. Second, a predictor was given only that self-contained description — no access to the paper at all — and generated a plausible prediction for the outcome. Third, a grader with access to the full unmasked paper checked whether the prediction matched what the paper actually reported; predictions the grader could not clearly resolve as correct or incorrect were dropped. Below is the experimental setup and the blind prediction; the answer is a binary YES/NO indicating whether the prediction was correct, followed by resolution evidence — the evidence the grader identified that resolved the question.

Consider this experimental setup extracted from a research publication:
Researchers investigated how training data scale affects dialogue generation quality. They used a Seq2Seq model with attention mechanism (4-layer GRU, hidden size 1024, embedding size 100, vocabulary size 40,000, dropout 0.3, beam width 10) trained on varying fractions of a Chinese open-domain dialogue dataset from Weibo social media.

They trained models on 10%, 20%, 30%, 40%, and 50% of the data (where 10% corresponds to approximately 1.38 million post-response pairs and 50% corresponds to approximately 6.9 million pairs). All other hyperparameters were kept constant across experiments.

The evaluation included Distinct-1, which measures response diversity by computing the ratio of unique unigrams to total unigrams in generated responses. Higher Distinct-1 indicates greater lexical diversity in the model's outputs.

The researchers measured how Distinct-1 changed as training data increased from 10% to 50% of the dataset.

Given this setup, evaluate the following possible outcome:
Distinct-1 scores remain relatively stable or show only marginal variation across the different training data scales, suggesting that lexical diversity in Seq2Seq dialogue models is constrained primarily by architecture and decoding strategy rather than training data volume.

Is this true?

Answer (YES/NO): YES